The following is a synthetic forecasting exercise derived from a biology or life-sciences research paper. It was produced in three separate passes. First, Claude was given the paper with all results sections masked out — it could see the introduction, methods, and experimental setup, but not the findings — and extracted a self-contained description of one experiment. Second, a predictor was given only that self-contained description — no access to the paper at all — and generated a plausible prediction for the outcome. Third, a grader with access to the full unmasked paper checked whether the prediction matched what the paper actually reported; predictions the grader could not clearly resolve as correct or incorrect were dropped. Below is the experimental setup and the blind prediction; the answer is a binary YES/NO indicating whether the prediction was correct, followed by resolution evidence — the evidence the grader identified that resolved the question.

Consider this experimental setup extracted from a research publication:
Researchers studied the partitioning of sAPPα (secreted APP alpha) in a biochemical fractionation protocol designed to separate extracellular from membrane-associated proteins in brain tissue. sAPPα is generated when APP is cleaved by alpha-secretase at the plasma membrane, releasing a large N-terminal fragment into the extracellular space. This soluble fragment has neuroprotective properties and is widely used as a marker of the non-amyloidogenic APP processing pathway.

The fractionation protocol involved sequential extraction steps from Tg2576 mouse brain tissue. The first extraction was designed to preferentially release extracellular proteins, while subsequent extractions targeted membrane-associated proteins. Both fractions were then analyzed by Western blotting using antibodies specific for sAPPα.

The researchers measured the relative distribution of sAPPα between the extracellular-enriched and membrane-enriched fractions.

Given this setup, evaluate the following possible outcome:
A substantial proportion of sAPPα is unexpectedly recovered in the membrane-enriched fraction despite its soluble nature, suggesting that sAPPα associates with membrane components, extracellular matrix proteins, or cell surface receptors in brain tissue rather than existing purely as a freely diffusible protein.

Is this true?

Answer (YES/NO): NO